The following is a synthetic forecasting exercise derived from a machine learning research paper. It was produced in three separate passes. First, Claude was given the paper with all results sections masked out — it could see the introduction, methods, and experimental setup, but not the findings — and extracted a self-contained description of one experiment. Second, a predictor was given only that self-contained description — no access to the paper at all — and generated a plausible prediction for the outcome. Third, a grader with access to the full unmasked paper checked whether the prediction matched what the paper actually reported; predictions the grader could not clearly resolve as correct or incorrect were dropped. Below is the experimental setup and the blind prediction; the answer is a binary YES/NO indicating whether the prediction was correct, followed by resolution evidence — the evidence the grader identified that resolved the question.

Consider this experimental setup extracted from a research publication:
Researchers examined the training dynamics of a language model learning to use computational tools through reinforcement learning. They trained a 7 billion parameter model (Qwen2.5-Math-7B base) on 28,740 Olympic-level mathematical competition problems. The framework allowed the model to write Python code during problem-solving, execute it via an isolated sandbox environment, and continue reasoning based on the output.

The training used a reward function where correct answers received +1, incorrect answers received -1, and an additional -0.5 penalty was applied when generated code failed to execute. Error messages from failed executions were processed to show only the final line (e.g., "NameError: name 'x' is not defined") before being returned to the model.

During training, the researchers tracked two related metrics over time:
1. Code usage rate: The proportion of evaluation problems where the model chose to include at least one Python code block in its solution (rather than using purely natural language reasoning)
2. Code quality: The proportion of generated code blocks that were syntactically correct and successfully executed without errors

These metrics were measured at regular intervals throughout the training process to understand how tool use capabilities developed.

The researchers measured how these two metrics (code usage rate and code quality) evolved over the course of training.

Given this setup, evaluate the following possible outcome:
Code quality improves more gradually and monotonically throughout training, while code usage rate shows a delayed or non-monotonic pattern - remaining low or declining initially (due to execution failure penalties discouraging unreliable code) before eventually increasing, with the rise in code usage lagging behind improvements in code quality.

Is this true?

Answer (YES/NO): NO